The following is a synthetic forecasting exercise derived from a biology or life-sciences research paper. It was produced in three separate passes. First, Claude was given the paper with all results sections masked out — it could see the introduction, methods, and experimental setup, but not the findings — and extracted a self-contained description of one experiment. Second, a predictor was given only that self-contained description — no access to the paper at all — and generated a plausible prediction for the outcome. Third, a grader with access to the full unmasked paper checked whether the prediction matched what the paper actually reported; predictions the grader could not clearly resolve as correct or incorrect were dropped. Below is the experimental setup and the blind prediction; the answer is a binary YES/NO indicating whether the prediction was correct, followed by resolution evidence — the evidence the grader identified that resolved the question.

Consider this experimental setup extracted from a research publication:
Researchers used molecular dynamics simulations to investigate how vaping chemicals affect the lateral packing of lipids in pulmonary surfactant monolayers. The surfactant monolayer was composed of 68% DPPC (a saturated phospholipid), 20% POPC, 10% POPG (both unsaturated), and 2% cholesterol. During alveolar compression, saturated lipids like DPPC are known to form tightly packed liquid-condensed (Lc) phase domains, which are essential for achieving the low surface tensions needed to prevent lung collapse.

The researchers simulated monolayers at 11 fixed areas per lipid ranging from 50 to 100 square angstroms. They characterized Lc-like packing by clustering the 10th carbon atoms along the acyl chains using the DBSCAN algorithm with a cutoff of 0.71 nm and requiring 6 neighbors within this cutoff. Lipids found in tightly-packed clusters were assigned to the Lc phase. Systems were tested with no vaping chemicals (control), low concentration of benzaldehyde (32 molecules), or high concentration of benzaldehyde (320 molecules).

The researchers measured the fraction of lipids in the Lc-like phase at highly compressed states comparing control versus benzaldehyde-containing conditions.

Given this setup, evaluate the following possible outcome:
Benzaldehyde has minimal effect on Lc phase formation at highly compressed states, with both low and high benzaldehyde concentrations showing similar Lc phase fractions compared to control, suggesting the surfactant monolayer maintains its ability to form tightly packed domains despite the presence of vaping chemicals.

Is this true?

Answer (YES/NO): YES